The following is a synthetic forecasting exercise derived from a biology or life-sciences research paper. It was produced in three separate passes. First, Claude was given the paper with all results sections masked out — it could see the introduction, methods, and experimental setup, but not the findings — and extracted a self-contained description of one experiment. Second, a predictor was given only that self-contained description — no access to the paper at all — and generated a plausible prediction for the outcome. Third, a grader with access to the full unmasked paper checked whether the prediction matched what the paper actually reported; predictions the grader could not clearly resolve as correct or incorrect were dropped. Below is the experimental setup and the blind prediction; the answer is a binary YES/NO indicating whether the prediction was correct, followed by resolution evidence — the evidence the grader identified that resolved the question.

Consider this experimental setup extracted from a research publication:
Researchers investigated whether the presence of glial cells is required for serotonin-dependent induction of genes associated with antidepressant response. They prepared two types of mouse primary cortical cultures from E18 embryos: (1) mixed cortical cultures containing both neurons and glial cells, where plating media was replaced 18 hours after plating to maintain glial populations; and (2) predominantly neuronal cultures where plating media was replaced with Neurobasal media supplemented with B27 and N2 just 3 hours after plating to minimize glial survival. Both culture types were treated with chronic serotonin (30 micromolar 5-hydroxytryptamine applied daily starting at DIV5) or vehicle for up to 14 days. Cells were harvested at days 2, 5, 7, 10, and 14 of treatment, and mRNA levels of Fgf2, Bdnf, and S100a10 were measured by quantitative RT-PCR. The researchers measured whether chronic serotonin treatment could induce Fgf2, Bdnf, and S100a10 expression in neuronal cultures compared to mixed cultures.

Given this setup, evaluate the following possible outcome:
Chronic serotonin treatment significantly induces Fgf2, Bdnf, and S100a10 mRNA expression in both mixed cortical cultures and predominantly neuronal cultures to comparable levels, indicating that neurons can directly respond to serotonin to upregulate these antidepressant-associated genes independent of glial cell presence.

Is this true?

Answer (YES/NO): NO